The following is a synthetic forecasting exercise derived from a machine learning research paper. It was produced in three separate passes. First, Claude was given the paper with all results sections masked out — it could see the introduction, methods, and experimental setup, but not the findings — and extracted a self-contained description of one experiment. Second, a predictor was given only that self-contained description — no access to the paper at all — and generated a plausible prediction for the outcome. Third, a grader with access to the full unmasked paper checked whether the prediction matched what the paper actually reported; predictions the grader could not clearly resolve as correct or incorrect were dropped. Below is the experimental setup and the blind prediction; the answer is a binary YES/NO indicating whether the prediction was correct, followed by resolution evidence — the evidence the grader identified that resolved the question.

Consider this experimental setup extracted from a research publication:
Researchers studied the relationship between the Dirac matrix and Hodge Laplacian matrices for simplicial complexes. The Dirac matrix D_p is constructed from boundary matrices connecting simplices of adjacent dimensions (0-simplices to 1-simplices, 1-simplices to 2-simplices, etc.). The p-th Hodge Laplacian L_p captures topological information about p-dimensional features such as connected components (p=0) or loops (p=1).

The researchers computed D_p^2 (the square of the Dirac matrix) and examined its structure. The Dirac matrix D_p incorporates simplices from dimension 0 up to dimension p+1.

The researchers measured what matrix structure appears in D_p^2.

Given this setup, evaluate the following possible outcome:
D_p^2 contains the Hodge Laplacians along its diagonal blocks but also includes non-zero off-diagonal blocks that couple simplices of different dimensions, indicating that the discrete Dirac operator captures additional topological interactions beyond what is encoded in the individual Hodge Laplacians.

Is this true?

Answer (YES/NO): NO